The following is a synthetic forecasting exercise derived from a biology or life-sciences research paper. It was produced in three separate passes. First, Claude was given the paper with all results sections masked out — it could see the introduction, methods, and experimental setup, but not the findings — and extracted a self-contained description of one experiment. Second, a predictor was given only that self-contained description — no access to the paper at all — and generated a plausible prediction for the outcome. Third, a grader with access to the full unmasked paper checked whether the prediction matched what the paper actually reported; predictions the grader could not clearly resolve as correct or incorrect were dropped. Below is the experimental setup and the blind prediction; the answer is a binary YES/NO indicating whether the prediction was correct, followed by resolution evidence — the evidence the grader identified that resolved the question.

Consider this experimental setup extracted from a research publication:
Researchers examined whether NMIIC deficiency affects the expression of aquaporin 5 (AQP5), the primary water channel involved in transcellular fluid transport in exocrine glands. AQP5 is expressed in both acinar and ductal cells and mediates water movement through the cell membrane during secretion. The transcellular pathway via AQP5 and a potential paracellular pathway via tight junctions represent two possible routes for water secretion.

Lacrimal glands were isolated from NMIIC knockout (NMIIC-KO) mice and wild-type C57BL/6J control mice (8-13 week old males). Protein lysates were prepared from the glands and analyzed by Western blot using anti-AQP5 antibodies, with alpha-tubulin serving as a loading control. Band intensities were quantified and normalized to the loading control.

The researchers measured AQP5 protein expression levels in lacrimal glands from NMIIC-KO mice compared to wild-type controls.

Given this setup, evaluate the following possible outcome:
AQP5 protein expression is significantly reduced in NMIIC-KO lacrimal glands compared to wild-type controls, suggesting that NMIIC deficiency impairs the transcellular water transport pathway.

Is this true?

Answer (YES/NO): NO